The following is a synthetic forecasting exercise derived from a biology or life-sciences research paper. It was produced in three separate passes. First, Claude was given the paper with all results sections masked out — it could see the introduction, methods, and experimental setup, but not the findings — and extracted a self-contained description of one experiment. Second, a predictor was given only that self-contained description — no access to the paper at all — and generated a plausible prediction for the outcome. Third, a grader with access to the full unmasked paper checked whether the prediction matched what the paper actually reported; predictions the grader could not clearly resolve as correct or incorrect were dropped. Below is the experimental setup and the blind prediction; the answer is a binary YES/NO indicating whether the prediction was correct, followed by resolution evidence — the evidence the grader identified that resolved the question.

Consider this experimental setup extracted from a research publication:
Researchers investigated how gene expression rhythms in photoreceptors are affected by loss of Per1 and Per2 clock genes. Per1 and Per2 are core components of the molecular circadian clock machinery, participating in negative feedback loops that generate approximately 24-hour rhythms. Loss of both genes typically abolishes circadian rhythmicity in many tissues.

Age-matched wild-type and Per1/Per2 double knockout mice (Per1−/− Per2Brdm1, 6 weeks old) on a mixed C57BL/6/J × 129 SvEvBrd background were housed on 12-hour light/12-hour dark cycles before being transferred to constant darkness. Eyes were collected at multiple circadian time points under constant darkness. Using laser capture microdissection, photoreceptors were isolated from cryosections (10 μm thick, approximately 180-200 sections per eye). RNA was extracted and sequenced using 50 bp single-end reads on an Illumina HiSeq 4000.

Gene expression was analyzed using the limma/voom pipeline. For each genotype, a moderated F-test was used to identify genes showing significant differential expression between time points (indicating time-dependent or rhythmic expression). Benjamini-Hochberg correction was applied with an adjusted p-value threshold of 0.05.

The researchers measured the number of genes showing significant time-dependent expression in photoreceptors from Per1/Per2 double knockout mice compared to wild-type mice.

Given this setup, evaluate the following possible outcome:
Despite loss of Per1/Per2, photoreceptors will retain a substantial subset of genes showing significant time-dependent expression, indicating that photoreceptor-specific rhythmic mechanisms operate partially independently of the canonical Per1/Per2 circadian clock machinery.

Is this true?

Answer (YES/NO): NO